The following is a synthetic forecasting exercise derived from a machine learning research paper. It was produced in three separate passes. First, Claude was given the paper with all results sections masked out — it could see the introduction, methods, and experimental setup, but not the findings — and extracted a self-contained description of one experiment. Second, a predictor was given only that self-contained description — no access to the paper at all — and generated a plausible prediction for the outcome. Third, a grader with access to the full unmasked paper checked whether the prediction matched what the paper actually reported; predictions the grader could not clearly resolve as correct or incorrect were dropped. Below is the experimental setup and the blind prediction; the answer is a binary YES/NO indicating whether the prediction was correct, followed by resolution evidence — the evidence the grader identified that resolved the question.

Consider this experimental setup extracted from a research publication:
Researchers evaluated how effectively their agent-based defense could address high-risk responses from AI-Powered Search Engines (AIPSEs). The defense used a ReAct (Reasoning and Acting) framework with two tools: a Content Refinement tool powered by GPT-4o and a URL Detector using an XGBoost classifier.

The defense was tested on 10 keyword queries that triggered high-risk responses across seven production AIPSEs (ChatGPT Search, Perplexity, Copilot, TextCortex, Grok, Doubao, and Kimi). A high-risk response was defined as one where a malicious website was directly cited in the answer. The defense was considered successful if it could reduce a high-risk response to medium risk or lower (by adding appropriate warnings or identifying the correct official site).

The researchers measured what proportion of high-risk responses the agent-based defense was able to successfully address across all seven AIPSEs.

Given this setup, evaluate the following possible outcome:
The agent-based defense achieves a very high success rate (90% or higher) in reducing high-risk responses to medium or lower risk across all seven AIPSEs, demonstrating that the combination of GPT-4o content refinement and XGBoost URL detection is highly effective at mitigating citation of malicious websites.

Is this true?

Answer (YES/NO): NO